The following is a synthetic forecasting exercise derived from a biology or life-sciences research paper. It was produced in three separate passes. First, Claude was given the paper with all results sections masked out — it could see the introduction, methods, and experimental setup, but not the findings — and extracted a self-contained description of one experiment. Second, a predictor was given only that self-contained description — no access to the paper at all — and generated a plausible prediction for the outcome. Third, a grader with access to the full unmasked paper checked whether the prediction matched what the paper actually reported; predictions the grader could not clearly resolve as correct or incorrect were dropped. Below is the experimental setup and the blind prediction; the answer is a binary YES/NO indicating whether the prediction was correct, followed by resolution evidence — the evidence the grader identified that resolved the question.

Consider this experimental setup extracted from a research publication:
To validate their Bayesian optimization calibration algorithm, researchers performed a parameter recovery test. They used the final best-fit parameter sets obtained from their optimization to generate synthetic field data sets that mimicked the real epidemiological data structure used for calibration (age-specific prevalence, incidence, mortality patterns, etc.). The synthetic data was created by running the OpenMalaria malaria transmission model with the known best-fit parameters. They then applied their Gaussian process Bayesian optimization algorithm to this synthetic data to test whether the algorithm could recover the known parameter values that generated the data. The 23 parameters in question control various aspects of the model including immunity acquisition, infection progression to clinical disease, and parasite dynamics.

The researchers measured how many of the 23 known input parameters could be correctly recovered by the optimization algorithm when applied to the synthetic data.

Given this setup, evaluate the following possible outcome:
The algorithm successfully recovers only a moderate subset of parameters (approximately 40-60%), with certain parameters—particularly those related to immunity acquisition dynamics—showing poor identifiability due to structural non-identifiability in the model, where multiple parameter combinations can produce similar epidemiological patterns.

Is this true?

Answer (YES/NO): NO